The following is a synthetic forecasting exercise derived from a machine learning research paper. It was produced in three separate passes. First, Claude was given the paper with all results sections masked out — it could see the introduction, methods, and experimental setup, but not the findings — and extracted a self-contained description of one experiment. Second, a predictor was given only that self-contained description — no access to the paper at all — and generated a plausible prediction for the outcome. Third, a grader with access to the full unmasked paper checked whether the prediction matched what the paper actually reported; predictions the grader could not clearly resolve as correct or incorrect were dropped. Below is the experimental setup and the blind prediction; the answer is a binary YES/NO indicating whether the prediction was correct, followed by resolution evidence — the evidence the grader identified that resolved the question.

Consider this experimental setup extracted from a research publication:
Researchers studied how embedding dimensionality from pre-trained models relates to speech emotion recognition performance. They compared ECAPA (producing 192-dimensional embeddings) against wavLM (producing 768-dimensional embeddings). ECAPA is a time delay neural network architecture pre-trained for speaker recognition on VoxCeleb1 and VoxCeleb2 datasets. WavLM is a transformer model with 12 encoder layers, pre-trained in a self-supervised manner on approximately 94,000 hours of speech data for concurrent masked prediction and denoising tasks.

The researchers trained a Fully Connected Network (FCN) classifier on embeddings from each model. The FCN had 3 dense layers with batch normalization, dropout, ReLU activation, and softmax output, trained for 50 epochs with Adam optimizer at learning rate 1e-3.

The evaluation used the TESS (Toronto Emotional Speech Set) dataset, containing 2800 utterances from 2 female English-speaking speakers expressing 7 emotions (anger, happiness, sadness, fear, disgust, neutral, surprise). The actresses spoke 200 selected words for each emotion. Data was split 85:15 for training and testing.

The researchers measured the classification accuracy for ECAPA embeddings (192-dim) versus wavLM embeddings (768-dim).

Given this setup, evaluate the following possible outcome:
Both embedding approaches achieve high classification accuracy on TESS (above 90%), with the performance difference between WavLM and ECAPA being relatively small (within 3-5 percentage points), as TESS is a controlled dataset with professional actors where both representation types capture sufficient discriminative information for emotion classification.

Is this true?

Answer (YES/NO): YES